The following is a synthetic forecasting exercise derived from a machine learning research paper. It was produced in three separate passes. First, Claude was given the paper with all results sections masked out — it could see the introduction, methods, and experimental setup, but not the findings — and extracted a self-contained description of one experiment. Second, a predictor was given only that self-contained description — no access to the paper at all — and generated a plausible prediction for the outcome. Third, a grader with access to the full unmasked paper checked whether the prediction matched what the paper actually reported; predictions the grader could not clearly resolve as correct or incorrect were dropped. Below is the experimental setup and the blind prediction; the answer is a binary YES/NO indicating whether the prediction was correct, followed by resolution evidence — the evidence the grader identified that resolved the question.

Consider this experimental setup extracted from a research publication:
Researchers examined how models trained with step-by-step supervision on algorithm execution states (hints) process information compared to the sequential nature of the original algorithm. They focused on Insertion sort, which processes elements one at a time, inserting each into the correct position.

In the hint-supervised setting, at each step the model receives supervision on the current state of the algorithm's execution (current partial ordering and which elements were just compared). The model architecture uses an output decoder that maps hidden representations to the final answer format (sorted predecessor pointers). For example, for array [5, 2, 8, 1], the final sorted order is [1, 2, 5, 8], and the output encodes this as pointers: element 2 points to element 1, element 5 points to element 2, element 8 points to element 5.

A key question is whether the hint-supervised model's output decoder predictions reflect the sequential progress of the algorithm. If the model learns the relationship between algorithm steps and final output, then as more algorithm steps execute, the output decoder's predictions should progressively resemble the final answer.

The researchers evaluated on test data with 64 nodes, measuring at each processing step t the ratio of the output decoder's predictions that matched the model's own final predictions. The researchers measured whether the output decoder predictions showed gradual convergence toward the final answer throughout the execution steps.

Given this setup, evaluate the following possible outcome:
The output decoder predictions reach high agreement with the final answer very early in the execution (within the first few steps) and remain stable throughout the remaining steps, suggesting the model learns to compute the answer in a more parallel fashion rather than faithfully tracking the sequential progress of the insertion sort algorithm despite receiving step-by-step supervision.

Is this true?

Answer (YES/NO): NO